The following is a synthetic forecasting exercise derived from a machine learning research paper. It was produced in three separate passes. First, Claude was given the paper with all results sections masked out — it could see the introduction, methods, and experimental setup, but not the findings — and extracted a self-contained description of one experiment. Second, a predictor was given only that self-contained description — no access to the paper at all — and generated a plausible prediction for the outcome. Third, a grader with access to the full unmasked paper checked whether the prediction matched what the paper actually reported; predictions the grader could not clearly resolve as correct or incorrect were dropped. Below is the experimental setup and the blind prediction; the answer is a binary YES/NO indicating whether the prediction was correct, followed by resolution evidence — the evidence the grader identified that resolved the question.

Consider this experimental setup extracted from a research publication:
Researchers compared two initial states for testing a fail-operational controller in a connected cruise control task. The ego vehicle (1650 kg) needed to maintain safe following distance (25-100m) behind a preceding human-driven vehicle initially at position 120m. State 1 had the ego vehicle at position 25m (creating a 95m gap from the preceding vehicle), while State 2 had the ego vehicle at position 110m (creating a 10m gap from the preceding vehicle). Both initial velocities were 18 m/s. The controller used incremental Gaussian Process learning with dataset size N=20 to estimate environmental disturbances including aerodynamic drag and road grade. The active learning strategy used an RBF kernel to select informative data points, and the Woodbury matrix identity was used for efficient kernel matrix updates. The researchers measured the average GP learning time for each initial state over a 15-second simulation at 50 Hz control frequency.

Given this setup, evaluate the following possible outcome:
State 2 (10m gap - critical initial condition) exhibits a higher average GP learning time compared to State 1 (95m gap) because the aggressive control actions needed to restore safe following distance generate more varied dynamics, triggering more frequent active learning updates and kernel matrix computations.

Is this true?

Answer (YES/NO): NO